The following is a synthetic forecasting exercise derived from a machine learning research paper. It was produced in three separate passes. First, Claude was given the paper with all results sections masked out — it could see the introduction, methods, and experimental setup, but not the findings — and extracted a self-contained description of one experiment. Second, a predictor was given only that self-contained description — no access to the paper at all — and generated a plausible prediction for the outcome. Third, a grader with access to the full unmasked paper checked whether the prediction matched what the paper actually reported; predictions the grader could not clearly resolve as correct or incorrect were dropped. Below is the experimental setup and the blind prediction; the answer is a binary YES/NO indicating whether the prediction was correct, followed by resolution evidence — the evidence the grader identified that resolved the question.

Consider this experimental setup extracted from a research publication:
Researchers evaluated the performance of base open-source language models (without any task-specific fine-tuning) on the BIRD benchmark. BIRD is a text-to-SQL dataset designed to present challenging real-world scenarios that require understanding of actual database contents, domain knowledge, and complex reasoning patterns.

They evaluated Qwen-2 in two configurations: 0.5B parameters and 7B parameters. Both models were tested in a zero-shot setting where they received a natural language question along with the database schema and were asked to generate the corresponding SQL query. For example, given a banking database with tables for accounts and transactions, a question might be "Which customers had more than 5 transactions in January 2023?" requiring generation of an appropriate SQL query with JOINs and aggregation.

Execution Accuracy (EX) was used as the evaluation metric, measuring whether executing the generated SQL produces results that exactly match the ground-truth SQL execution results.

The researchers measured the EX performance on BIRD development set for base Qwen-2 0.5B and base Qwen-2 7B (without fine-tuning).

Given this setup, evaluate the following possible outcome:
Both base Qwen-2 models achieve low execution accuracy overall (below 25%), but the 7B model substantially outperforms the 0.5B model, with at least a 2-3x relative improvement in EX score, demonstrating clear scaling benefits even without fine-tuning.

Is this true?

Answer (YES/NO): NO